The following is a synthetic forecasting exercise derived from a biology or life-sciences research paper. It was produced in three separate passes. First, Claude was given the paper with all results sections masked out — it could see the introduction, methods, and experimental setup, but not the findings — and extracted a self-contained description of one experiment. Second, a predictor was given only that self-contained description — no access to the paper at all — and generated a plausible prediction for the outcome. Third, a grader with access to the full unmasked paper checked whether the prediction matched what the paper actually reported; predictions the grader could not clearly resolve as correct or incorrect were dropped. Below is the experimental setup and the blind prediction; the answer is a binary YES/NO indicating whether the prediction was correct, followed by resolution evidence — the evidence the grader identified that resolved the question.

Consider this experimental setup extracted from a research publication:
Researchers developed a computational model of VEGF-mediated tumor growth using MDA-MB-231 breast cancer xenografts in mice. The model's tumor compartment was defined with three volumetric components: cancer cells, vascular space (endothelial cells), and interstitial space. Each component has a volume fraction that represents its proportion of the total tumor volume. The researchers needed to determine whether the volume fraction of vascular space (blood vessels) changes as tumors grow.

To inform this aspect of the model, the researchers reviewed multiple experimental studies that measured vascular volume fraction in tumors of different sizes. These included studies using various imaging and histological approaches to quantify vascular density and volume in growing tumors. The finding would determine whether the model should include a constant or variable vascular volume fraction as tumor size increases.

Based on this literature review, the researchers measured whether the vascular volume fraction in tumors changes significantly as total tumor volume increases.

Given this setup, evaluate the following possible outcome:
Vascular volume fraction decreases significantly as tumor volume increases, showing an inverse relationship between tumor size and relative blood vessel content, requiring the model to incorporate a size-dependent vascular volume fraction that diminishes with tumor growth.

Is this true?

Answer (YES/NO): NO